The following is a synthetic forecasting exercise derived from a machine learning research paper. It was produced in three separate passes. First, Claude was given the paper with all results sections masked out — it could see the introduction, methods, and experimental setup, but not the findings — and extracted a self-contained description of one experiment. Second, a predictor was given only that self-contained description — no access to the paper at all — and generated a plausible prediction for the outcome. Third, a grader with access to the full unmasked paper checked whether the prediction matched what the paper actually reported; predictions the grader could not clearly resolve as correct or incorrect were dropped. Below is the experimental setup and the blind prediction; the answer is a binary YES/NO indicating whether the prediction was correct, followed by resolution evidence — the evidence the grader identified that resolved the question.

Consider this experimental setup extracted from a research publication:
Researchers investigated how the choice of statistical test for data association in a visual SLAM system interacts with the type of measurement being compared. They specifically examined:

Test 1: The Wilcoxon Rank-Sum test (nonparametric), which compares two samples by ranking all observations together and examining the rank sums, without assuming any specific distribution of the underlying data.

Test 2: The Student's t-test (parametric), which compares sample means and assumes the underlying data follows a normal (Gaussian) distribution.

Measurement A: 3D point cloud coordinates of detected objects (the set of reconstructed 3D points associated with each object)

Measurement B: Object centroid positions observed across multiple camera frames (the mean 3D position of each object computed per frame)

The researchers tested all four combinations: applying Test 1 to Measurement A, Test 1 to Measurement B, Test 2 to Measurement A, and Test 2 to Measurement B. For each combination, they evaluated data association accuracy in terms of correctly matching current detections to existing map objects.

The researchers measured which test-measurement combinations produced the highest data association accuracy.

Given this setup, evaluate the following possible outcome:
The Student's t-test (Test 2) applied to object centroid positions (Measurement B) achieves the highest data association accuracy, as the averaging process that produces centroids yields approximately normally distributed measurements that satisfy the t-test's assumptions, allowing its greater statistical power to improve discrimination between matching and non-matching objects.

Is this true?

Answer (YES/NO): NO